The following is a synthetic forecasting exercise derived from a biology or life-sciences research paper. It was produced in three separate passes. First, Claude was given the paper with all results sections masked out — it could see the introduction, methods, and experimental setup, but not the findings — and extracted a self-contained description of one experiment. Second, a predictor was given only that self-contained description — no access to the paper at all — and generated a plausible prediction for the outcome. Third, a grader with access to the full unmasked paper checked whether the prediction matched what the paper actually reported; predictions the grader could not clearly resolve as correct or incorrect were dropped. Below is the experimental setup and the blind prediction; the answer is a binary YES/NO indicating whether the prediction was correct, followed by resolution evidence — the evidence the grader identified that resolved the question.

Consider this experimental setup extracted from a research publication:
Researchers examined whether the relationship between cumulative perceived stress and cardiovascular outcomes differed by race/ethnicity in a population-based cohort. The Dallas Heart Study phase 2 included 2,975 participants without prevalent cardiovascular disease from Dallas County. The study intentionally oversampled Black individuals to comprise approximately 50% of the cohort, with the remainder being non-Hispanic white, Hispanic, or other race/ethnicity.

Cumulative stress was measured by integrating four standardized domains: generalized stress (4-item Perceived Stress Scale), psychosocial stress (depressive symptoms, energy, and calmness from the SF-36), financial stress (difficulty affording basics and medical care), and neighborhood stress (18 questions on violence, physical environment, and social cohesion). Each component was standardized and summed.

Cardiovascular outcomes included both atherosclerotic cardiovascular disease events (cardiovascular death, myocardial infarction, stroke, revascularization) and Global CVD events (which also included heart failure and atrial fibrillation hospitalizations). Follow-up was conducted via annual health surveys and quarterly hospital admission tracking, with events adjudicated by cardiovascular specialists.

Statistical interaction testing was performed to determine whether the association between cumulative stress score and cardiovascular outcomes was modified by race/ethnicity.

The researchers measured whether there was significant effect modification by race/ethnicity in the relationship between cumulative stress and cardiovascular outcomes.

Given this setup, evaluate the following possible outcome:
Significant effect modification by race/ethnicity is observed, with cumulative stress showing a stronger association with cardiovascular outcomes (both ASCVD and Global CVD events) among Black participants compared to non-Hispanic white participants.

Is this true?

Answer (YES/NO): NO